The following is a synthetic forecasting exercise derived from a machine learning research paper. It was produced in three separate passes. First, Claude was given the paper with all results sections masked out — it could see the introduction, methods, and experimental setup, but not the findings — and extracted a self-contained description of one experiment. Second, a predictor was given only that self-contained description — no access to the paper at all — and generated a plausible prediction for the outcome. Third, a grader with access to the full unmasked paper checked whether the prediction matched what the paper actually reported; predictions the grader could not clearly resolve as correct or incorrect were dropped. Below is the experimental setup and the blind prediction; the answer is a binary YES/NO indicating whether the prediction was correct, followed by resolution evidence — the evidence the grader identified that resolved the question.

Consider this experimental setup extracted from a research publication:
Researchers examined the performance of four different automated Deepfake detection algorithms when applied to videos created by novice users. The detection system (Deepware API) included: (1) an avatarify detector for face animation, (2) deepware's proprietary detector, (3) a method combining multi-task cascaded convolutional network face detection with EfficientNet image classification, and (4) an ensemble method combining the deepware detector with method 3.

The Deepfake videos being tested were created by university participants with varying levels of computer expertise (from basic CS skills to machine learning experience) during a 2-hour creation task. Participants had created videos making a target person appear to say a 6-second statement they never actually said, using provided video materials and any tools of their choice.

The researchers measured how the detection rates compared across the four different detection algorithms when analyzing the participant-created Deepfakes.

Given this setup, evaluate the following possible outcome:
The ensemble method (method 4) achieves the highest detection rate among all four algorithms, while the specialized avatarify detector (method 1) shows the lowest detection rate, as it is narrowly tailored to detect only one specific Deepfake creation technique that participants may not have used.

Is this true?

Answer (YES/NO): NO